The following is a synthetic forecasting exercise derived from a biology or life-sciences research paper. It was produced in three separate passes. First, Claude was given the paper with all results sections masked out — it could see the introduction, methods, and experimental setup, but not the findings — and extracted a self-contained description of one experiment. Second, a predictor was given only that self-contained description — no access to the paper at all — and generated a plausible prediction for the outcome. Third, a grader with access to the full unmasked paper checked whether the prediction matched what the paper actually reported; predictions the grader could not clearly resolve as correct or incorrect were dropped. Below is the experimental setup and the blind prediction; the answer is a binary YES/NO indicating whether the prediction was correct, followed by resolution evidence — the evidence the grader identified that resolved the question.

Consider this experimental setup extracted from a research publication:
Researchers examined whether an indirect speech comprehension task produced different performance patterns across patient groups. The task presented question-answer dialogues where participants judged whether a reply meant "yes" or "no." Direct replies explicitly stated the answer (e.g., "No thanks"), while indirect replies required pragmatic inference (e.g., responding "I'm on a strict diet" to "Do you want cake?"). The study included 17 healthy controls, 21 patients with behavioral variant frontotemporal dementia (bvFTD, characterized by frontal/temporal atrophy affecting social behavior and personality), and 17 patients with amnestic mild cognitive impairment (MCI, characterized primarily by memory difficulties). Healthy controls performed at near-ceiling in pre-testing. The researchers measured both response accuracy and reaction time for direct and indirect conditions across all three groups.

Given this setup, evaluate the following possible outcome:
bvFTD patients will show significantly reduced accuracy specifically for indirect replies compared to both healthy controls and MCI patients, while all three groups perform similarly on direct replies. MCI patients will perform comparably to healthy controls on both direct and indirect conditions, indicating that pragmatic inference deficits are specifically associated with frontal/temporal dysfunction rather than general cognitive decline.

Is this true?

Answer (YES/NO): YES